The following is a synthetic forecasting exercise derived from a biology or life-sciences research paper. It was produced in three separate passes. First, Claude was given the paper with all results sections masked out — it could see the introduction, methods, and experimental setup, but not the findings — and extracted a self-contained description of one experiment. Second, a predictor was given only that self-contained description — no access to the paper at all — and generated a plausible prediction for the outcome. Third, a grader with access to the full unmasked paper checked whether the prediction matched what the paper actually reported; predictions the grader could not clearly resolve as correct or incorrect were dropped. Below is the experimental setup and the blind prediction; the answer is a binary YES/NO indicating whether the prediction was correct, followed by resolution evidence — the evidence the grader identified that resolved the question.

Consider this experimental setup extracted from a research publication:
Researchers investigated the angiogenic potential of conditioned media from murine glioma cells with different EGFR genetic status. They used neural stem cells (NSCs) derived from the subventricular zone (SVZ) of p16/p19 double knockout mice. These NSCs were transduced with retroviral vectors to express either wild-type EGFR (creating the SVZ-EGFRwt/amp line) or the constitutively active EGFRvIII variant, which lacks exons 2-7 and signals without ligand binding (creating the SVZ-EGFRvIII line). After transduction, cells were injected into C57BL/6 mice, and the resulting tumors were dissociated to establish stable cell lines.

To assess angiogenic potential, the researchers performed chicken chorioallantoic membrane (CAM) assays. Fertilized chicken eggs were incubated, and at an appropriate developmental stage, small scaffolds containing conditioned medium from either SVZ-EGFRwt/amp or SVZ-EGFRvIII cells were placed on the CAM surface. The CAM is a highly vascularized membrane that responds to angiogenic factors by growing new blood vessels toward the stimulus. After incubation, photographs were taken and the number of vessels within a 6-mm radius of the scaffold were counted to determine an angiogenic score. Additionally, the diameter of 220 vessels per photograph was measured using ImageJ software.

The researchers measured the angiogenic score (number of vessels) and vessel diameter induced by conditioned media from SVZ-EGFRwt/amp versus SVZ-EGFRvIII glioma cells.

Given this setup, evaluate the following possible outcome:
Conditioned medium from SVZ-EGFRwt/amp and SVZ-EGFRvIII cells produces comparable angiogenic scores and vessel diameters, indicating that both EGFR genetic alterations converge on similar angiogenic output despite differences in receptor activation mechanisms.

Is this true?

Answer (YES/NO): NO